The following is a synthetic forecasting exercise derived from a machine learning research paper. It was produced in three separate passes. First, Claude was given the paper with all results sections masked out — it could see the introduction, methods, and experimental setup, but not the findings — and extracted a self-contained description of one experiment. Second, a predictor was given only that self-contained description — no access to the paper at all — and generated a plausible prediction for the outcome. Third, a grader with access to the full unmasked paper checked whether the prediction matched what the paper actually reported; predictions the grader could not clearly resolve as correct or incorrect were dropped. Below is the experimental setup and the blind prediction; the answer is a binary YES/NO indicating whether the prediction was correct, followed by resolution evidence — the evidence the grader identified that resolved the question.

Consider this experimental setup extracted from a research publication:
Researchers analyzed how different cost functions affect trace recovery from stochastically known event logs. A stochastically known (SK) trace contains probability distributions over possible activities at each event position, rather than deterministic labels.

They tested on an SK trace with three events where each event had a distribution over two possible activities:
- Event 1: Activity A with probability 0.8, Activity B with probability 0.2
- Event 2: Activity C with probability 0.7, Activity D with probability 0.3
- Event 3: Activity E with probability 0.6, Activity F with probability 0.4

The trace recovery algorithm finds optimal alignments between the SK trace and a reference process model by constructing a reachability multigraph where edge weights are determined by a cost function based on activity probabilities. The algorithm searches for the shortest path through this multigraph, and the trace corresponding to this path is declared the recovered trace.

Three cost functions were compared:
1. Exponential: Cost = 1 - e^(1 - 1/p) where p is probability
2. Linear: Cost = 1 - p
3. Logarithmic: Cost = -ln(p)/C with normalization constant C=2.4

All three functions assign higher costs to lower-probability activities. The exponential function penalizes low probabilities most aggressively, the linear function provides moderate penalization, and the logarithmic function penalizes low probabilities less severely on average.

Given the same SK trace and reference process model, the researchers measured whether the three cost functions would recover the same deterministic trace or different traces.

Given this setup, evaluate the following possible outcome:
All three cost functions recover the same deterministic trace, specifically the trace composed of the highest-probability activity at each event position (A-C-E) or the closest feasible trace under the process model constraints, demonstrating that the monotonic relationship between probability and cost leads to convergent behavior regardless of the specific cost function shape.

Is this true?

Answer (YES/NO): NO